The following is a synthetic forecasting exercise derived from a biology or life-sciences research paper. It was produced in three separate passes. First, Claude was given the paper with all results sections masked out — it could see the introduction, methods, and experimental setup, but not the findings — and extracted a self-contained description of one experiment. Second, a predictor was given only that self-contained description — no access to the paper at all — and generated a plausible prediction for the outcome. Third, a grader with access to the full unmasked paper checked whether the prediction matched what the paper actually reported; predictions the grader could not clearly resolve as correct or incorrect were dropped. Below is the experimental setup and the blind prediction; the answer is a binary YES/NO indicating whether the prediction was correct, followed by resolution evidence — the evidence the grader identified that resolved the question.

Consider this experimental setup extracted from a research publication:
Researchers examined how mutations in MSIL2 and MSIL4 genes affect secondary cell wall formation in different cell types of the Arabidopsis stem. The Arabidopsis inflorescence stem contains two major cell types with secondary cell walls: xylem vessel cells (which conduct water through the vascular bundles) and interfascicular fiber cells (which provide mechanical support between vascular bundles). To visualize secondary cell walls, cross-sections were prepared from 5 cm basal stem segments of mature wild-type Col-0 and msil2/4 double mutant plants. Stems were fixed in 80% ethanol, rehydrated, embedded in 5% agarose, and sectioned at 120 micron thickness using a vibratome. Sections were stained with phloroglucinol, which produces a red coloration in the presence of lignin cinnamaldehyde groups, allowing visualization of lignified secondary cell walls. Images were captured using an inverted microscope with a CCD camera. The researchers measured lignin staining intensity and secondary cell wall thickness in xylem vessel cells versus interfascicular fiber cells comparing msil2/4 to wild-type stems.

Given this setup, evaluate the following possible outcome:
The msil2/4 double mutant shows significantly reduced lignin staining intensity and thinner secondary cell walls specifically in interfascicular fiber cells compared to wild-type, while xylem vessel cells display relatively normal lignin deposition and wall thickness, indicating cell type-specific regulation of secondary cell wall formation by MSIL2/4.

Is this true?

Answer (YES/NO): YES